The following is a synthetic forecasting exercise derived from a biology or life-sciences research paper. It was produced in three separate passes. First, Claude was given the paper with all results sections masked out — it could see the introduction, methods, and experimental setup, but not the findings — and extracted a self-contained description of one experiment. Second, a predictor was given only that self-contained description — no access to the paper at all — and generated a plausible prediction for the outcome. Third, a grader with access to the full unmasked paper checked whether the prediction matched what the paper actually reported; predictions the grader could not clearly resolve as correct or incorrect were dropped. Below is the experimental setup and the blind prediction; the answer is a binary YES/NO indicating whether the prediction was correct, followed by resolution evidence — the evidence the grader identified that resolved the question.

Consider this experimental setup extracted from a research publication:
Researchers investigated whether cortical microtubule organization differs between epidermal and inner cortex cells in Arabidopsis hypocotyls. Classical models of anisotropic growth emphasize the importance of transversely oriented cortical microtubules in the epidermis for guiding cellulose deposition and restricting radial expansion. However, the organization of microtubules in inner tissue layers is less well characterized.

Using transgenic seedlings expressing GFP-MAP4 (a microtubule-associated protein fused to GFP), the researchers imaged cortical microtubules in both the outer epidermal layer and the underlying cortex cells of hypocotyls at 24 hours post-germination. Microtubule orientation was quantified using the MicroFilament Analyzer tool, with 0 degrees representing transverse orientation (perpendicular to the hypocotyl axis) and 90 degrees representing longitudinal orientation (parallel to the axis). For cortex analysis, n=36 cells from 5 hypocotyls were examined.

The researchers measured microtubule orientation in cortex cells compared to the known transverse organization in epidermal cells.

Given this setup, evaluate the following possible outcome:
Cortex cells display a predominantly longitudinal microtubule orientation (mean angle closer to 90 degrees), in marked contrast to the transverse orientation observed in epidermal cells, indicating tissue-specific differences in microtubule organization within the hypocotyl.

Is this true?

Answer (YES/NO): NO